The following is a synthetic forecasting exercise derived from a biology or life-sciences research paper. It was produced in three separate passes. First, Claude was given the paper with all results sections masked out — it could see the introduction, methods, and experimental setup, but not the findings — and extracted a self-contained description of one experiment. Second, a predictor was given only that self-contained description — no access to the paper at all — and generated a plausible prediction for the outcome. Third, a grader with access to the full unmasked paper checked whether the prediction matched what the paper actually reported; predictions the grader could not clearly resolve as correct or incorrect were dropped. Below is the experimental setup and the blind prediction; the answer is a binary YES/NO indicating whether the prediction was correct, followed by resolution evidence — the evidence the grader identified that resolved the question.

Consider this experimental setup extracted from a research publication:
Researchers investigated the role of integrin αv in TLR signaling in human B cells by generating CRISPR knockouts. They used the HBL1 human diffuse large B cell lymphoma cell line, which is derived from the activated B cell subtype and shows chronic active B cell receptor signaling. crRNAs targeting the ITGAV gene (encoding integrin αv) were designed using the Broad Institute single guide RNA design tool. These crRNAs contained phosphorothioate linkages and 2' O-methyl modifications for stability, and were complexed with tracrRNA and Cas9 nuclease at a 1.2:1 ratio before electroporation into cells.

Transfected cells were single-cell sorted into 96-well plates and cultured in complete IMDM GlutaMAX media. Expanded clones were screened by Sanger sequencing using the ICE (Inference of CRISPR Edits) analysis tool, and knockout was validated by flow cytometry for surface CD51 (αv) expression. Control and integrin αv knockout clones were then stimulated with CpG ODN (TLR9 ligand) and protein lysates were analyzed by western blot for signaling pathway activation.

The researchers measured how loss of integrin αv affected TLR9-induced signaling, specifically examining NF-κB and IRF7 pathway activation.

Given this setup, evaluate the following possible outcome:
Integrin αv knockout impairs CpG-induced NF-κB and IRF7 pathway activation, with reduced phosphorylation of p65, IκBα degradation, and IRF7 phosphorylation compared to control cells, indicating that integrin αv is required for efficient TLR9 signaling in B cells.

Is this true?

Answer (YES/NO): NO